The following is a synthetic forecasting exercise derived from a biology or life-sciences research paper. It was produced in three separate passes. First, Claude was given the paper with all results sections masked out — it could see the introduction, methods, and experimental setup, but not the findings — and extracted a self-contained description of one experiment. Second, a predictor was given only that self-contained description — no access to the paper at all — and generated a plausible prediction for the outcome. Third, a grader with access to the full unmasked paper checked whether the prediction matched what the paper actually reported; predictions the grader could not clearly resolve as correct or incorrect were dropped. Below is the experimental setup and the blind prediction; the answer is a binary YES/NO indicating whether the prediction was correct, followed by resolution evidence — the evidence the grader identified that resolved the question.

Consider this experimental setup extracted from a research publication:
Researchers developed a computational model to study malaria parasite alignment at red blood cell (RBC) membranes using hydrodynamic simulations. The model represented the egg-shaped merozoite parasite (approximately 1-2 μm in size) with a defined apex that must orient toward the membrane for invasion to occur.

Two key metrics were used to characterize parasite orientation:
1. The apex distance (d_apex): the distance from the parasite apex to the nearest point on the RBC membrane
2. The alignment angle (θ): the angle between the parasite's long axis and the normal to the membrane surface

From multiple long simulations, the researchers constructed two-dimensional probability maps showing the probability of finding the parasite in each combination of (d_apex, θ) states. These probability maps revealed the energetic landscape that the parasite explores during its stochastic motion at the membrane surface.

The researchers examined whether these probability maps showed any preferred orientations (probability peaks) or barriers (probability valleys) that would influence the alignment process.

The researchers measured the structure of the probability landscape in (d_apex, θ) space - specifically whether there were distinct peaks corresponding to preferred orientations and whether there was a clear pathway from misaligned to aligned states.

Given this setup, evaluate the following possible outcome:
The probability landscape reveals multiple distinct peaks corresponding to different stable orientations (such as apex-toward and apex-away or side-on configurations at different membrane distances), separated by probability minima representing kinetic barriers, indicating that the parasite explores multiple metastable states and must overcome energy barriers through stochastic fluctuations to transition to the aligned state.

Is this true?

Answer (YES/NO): NO